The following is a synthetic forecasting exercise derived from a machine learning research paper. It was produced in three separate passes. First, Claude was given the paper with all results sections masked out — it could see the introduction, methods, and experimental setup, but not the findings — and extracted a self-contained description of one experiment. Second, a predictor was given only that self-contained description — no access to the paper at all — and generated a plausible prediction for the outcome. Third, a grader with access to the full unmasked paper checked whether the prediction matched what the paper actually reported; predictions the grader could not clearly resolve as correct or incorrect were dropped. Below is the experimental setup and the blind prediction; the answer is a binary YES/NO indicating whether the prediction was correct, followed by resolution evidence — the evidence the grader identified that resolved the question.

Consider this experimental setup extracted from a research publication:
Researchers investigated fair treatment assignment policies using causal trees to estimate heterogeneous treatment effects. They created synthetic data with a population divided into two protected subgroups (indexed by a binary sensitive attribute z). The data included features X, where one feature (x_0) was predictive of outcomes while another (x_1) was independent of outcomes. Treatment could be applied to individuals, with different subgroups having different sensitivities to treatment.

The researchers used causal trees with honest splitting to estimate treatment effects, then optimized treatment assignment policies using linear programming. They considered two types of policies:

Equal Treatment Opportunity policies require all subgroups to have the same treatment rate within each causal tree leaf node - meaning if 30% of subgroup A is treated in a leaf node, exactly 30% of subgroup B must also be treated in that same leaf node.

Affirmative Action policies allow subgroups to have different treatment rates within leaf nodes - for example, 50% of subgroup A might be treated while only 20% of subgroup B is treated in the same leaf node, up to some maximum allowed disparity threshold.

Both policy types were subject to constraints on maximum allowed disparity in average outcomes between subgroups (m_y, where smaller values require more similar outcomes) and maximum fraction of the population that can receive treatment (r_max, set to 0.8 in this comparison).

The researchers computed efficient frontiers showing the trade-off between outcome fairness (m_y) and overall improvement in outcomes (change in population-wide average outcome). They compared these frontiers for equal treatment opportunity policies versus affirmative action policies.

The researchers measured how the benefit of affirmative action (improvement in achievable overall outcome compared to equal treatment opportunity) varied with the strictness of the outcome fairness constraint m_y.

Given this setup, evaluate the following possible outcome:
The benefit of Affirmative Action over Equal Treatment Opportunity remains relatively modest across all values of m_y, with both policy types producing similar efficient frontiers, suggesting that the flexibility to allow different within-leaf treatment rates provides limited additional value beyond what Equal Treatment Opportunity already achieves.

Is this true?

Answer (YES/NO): NO